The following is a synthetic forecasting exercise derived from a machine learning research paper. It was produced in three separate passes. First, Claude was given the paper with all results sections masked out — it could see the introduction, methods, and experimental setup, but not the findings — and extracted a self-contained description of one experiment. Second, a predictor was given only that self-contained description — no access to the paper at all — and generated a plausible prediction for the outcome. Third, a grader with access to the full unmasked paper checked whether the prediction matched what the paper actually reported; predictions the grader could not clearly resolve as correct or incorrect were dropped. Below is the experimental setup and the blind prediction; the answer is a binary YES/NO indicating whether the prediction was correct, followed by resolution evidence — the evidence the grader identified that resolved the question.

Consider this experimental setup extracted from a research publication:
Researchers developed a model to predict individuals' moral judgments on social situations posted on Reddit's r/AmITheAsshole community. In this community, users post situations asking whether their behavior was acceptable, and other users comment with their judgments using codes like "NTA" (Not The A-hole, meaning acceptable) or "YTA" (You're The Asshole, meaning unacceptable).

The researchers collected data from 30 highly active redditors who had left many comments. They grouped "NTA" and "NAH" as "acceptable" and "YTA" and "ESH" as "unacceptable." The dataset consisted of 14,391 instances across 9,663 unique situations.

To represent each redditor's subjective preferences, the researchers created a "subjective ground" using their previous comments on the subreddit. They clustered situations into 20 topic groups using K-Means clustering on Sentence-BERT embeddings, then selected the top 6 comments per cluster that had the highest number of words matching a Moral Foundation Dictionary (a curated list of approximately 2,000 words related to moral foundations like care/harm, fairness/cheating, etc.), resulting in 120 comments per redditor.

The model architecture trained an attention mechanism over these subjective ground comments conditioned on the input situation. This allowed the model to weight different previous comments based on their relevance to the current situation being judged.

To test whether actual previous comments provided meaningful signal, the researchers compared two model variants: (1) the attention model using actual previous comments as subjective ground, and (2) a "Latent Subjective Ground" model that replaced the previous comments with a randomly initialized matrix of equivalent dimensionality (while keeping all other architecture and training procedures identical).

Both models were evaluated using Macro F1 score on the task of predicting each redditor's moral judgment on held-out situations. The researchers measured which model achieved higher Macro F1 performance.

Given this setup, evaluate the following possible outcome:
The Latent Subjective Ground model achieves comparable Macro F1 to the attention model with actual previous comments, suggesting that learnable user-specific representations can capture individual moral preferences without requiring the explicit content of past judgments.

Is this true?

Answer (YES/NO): NO